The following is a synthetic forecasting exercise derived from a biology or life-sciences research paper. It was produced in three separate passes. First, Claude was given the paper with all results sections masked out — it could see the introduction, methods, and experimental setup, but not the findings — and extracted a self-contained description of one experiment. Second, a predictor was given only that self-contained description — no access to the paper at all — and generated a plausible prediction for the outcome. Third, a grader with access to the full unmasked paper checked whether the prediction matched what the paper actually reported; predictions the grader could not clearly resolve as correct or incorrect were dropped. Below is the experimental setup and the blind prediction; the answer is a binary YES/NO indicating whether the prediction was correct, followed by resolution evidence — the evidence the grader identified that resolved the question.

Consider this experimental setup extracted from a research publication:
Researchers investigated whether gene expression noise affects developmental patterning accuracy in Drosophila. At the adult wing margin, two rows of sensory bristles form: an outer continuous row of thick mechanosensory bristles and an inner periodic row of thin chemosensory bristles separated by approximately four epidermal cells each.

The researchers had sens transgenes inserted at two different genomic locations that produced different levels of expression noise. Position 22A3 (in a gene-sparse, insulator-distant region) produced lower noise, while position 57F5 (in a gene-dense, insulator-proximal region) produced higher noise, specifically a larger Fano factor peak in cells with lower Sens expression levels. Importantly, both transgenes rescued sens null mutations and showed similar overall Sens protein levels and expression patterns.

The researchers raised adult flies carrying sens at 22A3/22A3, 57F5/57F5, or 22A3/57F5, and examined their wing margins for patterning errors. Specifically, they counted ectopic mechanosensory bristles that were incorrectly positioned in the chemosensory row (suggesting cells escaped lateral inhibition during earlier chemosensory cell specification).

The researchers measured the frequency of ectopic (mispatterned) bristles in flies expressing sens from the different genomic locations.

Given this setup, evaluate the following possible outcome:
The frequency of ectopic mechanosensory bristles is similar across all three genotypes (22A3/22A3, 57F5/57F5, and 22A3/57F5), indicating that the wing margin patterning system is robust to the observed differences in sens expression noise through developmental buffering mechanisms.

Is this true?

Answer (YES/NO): NO